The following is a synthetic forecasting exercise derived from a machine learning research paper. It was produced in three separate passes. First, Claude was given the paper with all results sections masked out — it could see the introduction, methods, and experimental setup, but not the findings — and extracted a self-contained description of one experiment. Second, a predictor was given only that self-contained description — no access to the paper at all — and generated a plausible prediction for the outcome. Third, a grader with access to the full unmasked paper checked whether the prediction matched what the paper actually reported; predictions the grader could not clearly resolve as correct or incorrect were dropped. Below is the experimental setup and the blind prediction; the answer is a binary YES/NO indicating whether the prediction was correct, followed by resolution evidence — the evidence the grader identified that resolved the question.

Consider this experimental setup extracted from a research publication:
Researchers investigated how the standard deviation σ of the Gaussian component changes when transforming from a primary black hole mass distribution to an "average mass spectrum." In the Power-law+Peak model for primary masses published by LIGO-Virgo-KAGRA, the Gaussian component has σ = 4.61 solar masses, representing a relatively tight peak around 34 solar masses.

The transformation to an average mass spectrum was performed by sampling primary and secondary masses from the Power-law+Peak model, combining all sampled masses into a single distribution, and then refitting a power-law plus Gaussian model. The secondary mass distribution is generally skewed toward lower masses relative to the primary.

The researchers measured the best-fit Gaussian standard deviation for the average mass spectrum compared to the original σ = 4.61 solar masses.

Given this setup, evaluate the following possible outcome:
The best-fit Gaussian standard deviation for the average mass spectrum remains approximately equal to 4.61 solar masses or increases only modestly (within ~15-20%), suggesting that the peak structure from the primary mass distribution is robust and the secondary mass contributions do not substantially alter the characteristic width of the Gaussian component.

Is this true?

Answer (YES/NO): YES